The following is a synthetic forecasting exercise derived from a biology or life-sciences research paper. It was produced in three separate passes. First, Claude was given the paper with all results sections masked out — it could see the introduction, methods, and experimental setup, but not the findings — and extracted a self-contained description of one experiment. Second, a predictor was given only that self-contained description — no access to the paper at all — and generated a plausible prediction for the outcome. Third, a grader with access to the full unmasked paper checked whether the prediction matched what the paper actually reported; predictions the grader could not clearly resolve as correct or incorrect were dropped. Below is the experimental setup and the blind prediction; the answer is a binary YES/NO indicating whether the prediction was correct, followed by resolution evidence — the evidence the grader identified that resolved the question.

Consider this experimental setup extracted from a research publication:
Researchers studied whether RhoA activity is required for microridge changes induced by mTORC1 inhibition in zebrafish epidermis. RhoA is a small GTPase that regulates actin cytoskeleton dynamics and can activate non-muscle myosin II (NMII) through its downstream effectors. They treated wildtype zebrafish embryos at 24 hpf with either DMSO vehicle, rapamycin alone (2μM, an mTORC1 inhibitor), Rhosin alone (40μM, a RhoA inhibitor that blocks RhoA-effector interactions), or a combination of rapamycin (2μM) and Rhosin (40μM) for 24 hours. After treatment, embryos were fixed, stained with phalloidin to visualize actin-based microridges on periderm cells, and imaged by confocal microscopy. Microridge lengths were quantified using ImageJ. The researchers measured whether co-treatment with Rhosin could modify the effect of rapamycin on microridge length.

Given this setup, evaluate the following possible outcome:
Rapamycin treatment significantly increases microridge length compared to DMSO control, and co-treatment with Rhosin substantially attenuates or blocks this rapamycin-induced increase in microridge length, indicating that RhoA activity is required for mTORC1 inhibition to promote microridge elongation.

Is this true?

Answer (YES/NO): YES